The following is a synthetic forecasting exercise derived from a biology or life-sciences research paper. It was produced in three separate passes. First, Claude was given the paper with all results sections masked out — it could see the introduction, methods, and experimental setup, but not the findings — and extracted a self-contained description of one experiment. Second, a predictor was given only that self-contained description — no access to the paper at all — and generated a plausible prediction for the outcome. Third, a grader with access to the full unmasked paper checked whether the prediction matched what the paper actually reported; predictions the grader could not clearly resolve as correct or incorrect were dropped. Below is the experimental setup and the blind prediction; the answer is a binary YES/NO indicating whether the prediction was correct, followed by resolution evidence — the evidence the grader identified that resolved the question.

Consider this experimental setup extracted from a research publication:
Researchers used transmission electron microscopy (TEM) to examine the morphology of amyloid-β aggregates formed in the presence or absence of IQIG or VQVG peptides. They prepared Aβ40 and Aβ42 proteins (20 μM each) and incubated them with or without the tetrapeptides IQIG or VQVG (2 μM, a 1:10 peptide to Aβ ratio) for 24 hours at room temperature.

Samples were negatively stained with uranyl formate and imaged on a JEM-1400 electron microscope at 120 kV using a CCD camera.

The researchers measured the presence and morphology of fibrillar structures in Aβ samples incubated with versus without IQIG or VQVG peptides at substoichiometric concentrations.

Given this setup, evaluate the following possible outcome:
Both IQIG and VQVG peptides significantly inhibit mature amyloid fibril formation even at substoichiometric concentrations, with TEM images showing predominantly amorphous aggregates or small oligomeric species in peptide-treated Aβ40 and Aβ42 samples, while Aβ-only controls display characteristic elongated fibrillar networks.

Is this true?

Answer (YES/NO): NO